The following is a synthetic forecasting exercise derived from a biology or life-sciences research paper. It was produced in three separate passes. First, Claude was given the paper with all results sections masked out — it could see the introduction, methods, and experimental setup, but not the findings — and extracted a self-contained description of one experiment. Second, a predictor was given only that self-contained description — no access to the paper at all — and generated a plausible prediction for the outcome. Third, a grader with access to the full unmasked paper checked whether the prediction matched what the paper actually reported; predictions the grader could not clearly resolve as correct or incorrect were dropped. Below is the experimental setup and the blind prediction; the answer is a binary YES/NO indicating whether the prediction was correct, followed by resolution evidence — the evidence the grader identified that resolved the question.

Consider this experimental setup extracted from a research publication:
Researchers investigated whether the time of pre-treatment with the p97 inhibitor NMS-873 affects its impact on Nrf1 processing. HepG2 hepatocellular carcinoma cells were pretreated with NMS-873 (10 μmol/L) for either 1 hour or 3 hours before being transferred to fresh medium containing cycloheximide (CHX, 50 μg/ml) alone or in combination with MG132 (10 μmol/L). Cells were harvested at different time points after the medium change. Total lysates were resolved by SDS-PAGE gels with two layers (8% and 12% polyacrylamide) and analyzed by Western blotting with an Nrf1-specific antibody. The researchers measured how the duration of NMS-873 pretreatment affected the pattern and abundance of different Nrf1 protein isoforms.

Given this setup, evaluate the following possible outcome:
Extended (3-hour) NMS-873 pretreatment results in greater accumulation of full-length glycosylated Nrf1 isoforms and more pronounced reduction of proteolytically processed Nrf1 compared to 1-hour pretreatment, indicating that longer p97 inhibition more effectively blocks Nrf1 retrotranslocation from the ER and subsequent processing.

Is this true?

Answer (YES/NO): YES